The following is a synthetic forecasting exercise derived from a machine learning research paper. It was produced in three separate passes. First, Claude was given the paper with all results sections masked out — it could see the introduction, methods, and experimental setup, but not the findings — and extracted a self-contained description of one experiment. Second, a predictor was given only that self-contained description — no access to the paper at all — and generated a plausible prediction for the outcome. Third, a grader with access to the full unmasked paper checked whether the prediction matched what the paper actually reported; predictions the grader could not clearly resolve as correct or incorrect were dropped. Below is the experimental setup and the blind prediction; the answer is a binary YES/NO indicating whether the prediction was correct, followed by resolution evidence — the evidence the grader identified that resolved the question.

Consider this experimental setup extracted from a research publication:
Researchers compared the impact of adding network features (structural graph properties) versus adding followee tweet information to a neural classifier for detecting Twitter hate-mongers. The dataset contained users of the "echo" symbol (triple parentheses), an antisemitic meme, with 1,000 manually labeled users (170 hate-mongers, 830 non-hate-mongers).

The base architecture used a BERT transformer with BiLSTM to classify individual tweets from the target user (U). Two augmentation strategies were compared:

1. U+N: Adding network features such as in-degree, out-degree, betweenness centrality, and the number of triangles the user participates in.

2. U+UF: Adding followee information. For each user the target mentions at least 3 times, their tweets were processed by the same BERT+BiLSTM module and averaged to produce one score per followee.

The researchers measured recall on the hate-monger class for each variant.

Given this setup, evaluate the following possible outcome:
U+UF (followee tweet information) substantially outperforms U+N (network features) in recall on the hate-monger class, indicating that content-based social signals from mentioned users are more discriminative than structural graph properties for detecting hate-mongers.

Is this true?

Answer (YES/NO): NO